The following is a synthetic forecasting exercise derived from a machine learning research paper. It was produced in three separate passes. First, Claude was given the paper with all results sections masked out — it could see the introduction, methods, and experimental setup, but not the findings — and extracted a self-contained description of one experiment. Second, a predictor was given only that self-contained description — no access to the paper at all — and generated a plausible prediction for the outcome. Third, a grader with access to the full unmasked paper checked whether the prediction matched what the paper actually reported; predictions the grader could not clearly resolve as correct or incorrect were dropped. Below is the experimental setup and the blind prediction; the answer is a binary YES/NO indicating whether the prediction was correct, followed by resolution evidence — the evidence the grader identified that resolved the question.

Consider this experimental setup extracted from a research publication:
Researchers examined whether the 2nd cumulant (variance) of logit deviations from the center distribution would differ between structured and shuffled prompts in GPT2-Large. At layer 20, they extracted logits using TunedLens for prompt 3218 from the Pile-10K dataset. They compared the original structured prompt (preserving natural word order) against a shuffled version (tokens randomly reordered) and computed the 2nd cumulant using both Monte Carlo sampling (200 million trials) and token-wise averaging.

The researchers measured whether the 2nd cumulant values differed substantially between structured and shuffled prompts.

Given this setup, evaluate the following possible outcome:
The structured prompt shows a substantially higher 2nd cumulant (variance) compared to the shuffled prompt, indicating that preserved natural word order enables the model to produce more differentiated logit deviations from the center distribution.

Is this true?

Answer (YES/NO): NO